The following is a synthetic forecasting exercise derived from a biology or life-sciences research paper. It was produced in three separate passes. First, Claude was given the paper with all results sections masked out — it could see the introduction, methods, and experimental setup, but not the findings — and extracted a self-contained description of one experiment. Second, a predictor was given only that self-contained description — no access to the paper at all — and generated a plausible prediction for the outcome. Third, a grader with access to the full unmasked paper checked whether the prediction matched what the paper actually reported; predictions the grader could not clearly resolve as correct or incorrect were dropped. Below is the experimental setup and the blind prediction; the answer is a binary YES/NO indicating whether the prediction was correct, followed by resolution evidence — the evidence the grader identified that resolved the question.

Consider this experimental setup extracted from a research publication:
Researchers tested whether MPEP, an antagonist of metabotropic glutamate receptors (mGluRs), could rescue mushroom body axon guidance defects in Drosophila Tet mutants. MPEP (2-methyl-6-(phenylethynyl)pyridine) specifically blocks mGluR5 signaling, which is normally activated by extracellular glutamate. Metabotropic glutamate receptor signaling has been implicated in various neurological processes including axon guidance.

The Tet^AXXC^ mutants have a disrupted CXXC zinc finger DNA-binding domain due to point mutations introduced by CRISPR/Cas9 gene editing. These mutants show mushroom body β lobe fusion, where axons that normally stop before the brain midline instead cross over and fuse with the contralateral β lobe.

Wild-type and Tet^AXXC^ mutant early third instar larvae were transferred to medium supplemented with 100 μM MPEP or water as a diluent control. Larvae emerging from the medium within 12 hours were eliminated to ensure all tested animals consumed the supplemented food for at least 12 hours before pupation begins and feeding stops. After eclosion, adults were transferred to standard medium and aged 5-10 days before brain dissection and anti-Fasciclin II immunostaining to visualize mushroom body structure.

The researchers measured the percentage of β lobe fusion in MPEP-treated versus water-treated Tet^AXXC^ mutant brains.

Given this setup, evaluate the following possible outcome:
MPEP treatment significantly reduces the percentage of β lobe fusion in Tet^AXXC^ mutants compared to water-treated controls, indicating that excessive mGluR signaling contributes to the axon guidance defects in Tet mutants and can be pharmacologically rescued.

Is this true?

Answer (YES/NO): YES